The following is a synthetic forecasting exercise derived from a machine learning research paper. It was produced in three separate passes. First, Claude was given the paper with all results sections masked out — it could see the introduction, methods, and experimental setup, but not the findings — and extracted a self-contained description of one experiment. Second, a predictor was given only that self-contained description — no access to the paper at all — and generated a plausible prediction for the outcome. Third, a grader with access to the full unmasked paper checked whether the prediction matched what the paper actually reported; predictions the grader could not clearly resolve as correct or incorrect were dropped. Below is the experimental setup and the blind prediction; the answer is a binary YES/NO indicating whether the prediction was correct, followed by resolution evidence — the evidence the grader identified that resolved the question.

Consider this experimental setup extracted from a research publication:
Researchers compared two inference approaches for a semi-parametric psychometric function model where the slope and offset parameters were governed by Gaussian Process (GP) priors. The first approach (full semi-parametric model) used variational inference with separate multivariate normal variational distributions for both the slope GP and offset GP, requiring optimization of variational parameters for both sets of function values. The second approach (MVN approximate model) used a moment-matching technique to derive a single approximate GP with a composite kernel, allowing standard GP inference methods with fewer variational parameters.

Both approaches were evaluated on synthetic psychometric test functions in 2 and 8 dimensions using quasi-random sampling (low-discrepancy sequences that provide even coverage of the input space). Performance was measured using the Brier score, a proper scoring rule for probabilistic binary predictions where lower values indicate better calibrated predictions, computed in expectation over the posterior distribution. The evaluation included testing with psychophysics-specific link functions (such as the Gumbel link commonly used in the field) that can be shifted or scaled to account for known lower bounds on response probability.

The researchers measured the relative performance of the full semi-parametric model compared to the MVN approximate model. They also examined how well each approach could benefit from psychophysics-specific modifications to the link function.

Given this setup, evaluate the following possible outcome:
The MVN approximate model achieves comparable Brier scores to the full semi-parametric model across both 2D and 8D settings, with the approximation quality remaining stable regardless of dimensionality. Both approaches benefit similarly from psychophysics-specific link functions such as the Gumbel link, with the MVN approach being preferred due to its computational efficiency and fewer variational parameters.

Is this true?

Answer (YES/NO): NO